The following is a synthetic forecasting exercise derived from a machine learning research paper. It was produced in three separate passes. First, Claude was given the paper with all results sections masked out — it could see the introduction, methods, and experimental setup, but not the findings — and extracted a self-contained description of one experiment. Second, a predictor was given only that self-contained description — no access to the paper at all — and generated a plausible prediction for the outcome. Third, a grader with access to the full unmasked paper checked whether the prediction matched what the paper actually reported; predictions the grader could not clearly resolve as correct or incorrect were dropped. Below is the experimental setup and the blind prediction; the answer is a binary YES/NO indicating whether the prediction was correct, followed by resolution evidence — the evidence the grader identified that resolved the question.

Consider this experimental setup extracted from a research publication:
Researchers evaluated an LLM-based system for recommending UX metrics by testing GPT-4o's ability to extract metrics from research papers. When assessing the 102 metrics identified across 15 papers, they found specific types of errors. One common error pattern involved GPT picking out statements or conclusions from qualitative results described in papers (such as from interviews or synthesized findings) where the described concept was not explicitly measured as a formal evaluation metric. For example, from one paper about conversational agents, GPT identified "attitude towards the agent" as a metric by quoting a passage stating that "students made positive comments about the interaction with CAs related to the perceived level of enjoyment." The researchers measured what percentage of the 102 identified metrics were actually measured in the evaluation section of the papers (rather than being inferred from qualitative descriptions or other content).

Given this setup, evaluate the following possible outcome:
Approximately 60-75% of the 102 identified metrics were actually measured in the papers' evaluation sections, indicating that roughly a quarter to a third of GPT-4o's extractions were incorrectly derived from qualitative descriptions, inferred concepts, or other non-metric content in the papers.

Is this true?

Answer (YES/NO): NO